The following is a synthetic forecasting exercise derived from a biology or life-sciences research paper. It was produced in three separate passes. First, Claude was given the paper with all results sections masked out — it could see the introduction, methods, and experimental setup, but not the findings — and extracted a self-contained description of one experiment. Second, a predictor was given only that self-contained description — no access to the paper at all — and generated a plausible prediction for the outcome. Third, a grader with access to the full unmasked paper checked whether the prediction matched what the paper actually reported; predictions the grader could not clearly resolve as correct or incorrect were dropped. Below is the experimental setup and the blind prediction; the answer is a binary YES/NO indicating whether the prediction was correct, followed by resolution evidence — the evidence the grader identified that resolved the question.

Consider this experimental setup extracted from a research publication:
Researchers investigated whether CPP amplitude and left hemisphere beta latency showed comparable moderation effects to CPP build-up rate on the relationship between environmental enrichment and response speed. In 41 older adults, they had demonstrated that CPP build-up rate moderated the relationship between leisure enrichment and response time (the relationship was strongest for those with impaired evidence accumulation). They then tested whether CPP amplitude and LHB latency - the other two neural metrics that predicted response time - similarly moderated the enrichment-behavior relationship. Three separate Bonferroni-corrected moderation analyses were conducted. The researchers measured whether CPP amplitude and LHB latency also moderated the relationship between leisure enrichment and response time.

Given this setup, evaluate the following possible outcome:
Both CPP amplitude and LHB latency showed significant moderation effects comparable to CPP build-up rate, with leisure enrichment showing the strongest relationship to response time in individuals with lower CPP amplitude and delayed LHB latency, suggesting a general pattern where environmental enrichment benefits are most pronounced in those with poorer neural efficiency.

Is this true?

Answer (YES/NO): NO